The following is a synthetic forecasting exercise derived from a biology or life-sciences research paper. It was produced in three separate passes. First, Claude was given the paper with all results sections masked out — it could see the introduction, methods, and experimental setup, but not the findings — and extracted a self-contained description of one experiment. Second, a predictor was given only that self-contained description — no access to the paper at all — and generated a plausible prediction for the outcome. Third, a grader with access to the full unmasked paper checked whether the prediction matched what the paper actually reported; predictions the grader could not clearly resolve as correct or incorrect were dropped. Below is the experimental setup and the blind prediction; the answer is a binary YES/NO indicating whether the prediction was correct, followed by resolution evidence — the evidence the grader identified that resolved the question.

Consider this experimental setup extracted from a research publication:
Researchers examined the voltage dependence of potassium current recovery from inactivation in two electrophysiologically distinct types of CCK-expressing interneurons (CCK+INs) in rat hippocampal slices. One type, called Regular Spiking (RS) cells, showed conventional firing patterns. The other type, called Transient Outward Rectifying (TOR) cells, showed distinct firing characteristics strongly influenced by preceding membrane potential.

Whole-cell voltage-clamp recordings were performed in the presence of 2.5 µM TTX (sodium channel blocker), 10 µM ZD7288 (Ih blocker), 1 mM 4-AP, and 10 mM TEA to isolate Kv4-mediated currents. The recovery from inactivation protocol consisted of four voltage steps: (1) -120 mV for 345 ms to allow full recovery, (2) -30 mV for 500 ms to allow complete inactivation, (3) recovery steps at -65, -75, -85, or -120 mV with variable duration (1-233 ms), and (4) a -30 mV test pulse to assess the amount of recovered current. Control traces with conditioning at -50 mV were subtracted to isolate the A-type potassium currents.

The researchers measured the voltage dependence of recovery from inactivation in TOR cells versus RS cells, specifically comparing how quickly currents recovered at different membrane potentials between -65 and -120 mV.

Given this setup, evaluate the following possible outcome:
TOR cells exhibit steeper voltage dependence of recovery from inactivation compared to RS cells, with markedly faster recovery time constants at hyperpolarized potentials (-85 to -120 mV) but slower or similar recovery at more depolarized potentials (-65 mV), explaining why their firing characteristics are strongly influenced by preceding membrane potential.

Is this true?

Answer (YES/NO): NO